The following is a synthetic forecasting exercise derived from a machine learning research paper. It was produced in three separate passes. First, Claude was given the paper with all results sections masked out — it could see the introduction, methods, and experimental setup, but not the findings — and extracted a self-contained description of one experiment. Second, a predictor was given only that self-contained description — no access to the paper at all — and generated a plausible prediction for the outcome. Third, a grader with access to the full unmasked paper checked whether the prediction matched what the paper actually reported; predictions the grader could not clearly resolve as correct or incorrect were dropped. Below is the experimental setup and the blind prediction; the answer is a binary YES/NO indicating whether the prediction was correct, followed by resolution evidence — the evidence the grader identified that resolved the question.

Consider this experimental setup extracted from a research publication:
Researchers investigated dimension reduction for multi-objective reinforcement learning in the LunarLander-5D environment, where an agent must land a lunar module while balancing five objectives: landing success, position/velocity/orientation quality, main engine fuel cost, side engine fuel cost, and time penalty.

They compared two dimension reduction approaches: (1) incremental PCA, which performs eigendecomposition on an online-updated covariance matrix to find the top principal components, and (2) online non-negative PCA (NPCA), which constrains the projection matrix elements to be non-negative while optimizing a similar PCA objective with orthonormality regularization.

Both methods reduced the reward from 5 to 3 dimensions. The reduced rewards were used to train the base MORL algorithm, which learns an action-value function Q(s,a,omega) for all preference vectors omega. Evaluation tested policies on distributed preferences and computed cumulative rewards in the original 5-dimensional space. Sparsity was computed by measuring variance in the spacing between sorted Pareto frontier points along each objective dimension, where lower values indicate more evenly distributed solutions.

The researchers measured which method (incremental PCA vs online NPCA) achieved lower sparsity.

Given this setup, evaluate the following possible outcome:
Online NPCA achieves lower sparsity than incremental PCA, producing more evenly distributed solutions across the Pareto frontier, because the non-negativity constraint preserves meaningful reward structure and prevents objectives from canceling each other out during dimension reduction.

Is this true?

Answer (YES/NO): YES